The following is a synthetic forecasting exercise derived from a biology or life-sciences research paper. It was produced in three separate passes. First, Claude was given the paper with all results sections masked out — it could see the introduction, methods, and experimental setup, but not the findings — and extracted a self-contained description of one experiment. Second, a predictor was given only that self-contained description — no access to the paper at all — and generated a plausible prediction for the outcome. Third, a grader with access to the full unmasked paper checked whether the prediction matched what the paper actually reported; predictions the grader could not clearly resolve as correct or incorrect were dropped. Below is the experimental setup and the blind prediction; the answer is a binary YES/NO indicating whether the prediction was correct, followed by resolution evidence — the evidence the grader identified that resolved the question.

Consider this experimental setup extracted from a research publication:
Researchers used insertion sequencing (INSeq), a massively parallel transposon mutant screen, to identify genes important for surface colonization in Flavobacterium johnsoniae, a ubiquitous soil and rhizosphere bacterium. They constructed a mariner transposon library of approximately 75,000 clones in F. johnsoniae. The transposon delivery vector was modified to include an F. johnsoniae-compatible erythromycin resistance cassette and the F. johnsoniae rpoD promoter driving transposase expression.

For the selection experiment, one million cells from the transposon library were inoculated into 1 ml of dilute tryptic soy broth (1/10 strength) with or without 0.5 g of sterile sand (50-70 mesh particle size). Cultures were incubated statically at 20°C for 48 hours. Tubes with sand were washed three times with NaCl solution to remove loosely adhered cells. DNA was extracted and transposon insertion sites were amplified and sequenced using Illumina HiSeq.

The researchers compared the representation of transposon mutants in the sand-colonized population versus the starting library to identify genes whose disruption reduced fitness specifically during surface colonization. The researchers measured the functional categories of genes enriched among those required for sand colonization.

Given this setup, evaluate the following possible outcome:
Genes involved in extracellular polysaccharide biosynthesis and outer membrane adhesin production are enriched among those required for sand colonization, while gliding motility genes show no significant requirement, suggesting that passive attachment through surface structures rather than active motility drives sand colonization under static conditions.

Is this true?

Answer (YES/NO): NO